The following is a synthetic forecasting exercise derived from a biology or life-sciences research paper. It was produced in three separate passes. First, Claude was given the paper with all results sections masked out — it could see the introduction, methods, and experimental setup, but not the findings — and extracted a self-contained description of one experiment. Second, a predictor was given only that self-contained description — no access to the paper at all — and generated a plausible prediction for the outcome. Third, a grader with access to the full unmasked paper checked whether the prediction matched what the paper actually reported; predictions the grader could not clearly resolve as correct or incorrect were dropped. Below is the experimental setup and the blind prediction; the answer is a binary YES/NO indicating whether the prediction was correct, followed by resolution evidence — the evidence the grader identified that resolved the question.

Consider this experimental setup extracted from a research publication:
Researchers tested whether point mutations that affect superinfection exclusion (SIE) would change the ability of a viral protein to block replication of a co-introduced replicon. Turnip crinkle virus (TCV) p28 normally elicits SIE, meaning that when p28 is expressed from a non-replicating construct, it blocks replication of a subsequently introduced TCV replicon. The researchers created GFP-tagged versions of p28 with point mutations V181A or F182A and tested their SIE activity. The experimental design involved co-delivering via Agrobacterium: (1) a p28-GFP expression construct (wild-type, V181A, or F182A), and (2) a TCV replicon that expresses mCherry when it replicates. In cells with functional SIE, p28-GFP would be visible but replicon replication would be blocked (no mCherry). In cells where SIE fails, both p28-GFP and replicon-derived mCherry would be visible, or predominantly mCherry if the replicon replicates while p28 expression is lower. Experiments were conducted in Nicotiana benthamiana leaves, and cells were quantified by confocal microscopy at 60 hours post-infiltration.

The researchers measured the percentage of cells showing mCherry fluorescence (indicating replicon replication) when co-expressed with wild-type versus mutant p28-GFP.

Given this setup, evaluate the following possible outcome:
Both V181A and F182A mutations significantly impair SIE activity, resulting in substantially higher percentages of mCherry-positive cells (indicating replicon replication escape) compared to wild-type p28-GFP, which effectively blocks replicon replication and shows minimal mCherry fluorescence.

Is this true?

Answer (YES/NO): NO